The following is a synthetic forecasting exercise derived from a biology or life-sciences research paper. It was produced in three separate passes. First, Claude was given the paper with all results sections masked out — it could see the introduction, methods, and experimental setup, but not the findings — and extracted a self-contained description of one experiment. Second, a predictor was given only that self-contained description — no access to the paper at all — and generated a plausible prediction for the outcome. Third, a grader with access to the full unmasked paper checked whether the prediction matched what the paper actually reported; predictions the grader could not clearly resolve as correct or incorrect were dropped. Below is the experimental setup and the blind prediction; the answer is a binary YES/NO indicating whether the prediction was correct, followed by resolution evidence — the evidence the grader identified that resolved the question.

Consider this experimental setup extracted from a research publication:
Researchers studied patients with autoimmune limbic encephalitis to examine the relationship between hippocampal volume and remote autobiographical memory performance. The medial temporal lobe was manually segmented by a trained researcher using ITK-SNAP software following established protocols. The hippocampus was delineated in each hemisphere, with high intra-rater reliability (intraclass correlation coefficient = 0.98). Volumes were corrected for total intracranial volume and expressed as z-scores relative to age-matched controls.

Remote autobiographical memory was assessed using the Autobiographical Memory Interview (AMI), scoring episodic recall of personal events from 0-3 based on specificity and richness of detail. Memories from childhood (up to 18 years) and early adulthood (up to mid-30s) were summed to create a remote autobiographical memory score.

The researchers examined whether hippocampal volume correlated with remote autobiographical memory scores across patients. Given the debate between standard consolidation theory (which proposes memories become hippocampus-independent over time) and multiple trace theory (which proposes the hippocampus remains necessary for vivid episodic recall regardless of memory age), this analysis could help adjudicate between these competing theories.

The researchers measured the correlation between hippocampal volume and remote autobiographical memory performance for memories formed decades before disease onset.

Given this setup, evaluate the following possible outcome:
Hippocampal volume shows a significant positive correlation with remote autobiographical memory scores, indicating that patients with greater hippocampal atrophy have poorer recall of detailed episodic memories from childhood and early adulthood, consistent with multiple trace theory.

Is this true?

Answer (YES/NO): NO